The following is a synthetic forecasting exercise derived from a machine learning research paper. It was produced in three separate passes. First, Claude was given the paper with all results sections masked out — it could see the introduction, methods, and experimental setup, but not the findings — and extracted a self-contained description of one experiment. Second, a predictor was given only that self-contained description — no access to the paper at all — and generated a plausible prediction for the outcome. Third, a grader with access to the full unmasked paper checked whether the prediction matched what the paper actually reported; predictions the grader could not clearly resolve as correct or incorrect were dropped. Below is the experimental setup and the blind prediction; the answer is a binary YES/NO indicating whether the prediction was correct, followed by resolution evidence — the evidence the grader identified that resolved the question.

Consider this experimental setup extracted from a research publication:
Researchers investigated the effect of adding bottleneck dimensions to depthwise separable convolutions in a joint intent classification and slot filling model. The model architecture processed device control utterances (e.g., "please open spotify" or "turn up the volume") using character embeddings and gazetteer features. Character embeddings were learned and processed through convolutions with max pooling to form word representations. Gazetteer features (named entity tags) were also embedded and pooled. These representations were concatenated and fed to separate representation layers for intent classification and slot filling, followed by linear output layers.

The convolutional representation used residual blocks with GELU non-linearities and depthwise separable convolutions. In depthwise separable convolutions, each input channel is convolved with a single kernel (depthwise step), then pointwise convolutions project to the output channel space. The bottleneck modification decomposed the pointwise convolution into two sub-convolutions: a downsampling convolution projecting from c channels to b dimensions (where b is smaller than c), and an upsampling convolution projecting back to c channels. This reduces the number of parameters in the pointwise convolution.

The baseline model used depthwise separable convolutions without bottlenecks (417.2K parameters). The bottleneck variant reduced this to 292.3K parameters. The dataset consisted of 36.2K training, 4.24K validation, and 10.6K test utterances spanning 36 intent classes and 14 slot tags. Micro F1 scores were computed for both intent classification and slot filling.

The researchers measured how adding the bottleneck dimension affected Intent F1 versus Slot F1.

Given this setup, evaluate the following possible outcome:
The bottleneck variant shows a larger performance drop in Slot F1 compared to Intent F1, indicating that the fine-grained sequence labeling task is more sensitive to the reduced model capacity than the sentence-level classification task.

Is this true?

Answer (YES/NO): NO